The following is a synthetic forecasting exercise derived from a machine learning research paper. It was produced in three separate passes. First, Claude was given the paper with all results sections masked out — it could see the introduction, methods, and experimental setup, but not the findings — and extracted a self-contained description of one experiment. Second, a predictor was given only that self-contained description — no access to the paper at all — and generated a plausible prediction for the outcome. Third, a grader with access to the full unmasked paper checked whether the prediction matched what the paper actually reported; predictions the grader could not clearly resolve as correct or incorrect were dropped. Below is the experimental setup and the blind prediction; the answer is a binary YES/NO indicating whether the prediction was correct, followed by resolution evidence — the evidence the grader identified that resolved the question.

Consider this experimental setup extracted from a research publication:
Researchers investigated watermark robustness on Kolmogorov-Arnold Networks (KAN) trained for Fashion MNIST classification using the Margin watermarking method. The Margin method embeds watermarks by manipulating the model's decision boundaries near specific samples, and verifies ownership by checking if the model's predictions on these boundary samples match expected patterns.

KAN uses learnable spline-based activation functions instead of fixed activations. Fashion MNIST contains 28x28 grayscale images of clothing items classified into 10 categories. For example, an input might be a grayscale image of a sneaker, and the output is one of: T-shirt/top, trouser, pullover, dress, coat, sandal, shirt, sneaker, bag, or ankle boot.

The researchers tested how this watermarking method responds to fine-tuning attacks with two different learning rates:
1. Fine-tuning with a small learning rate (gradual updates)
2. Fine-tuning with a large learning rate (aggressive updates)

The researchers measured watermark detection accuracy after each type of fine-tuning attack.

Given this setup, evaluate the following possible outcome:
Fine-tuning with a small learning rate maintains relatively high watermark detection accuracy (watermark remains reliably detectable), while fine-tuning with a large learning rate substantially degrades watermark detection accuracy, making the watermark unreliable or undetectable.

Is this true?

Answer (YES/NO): YES